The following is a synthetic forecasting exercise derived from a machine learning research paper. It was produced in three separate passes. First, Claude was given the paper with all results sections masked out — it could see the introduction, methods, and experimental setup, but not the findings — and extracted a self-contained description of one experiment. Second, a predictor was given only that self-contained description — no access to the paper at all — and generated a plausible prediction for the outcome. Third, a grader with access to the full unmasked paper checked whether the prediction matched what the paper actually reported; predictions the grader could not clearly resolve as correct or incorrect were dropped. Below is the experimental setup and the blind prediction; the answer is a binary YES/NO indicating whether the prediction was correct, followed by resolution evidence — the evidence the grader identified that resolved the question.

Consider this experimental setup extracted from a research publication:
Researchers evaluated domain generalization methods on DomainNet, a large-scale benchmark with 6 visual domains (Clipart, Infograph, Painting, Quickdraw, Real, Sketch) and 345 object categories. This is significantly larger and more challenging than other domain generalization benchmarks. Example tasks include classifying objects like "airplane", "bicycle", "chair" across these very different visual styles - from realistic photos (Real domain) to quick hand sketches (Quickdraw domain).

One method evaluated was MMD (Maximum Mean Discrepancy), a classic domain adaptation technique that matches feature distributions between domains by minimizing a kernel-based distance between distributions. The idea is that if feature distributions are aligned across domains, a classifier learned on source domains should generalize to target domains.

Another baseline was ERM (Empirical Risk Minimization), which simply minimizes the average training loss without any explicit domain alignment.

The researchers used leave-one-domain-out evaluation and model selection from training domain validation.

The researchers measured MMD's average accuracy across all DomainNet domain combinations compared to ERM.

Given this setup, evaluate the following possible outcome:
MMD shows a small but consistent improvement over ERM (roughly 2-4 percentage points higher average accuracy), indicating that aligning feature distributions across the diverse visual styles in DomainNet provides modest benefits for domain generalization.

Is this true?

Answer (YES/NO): NO